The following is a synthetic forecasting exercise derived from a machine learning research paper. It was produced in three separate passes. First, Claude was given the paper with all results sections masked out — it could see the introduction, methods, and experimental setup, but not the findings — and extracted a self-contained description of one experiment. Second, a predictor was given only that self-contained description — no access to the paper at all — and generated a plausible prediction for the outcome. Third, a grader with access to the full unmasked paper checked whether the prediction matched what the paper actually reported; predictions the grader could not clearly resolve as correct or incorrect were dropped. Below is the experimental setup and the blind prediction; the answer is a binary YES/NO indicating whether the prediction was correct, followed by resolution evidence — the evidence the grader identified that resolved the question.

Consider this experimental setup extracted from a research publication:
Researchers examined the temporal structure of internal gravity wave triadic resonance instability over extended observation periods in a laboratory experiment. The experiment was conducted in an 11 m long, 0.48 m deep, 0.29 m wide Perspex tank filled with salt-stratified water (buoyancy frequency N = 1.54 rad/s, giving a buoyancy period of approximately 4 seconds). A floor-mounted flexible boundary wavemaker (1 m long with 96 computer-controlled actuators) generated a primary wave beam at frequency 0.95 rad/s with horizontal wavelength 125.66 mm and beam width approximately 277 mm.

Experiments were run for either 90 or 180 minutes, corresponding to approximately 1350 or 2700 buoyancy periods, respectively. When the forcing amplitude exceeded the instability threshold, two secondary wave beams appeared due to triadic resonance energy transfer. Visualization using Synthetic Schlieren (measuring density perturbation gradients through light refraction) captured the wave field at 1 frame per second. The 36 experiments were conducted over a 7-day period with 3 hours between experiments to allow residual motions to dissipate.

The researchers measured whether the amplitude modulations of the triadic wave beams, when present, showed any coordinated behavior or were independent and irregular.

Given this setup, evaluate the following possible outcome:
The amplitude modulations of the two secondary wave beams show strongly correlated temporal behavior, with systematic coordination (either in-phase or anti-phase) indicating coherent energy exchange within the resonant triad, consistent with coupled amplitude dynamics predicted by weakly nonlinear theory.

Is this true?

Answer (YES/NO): YES